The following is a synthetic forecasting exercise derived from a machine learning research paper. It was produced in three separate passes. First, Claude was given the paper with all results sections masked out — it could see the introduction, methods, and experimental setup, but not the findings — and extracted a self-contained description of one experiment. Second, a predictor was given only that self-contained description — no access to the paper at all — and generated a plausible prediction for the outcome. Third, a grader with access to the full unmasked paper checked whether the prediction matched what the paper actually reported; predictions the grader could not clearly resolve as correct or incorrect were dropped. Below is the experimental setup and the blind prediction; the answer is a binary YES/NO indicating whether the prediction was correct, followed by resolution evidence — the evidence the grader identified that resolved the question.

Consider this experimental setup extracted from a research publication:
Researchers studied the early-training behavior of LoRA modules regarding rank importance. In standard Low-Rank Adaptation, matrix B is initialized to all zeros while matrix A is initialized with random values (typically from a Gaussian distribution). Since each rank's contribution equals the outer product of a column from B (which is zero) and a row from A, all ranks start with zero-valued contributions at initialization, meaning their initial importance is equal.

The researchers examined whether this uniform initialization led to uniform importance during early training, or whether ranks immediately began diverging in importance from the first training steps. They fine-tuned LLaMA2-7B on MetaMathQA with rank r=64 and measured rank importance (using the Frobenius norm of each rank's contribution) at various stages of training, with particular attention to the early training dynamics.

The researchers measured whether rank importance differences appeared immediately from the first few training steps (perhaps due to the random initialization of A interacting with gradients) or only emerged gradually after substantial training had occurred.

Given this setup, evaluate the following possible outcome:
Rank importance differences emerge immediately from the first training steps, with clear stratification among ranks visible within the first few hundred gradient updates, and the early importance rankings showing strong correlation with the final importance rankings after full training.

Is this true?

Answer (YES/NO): NO